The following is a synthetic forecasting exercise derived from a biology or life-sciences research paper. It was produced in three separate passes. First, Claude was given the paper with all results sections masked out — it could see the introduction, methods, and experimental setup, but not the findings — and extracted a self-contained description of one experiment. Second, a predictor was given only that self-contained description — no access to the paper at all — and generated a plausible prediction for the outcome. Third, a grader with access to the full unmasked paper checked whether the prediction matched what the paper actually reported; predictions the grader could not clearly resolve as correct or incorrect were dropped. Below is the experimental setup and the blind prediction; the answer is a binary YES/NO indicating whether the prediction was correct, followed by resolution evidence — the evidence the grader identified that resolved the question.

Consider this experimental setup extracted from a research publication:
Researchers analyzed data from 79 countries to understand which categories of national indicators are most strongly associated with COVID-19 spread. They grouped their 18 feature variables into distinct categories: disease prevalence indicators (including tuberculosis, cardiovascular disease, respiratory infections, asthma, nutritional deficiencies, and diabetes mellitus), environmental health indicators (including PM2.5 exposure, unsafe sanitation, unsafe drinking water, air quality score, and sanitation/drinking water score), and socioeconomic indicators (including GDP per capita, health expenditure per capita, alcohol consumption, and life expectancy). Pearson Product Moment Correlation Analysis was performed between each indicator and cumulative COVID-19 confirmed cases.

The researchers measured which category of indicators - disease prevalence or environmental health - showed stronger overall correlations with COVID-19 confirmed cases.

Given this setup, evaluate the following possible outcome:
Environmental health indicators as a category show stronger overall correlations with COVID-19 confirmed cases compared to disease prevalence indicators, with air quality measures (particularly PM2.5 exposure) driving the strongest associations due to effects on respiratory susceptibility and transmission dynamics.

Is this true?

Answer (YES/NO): NO